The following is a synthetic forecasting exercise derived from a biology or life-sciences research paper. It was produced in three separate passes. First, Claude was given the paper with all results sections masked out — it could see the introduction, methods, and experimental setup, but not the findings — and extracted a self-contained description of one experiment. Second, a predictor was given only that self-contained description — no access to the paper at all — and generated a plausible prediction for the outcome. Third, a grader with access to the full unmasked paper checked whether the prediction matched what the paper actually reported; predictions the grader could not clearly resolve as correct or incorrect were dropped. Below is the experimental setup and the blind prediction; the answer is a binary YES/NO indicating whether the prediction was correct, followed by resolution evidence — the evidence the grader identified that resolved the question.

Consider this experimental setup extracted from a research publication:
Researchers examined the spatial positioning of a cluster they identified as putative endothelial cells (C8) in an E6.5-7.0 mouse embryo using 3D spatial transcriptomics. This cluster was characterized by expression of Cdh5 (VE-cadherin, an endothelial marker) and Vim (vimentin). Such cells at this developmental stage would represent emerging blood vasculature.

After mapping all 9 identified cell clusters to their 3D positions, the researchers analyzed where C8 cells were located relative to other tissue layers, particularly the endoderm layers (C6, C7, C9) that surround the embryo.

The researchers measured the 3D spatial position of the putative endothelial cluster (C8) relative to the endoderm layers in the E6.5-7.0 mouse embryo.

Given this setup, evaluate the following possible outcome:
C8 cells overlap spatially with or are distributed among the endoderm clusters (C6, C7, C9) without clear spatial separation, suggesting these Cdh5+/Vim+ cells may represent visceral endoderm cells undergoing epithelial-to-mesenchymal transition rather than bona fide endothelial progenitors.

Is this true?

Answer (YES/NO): NO